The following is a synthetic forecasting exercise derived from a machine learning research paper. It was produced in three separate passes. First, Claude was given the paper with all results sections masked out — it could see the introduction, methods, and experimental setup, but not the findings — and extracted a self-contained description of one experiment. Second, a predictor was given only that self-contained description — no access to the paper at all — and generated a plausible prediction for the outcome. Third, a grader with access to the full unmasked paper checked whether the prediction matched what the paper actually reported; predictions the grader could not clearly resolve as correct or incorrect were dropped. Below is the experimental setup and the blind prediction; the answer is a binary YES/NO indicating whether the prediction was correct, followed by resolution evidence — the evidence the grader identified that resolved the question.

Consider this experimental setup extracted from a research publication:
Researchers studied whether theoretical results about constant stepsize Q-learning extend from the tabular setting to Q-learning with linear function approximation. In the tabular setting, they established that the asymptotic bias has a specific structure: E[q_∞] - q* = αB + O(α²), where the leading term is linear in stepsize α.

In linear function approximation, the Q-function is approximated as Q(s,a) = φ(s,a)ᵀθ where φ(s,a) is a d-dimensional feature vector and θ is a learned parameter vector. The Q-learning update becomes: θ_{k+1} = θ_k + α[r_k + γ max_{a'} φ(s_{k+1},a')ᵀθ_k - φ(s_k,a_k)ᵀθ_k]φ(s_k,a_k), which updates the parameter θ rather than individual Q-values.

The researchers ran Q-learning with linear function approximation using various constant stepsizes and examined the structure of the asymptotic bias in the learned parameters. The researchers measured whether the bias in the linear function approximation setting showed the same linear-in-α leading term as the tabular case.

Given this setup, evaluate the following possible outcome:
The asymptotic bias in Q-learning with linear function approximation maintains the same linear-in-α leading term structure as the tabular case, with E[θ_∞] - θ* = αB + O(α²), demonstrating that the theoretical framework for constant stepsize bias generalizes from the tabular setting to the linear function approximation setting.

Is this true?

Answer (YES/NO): YES